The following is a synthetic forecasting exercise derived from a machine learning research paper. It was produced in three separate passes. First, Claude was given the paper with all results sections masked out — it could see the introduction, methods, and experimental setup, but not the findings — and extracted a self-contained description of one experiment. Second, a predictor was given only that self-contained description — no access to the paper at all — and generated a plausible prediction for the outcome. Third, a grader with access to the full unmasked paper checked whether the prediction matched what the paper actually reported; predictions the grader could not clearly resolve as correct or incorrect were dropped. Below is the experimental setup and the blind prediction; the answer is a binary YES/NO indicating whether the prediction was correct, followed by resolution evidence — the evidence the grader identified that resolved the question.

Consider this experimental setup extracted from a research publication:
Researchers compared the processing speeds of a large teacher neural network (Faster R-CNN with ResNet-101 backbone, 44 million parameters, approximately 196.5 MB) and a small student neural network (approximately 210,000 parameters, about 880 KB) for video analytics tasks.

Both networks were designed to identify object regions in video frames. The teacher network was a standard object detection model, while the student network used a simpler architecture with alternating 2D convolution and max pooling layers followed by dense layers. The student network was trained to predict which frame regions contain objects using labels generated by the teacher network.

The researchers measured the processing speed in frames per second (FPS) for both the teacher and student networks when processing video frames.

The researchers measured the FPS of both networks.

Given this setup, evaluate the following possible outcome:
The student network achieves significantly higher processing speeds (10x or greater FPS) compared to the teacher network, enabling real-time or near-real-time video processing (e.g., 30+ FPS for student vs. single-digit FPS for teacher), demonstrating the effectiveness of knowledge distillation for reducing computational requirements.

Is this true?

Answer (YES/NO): YES